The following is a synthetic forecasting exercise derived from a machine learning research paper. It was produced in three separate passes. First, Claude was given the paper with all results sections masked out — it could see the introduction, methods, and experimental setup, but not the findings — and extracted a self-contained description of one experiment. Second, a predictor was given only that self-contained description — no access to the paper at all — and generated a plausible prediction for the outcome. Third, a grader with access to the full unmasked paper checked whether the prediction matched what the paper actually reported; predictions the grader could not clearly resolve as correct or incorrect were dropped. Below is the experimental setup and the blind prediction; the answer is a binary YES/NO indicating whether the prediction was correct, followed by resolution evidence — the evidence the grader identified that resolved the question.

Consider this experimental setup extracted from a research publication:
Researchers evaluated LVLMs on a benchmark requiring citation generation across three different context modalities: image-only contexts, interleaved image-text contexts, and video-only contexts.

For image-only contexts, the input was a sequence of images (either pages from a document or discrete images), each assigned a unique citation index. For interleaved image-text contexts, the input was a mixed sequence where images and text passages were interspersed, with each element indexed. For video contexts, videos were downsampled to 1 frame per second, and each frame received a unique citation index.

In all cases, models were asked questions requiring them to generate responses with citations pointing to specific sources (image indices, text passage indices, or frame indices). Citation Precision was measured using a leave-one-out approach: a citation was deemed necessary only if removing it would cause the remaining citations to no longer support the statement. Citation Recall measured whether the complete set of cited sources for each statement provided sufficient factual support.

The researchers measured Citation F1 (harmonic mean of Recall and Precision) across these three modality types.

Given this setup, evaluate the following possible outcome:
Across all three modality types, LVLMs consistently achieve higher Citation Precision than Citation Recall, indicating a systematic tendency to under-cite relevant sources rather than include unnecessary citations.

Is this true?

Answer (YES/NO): NO